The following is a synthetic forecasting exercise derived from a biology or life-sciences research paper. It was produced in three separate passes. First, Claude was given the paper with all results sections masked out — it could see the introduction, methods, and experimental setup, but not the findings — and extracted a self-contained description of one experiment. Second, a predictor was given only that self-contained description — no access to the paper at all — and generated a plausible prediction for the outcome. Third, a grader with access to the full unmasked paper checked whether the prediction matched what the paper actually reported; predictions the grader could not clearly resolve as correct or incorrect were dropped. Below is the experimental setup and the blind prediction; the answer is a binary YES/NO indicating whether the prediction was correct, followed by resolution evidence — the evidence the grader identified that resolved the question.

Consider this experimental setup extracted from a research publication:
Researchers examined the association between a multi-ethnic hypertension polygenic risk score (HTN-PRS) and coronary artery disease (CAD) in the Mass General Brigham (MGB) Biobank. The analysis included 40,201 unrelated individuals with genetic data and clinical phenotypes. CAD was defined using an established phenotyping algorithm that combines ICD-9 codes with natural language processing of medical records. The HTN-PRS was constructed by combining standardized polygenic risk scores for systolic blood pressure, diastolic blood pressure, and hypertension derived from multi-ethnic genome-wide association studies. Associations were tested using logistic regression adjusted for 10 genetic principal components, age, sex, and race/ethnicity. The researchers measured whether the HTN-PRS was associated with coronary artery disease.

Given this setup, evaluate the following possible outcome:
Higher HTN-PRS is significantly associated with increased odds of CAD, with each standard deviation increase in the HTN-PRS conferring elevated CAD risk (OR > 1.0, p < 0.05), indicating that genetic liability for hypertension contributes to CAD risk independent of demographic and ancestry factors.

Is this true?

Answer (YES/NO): YES